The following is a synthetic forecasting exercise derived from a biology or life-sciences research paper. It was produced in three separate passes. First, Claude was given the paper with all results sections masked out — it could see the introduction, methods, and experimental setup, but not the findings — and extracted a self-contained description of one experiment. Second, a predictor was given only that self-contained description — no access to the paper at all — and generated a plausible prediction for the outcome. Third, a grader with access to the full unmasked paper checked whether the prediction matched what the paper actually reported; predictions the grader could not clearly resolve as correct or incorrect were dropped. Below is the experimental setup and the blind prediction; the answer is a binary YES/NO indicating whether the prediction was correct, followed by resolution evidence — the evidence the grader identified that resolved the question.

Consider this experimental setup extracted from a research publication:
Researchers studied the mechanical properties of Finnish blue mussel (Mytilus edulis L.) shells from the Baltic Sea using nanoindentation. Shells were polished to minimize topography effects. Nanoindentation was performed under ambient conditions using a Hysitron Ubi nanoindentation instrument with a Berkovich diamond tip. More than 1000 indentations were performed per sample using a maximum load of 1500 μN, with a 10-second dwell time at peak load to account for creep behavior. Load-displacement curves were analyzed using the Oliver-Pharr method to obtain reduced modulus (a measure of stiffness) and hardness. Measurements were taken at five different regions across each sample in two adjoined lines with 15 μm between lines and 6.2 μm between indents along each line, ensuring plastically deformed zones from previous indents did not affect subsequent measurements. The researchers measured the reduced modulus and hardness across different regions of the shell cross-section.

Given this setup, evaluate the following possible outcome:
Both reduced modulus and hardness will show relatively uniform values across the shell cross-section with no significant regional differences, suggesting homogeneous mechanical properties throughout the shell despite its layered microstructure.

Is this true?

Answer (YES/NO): NO